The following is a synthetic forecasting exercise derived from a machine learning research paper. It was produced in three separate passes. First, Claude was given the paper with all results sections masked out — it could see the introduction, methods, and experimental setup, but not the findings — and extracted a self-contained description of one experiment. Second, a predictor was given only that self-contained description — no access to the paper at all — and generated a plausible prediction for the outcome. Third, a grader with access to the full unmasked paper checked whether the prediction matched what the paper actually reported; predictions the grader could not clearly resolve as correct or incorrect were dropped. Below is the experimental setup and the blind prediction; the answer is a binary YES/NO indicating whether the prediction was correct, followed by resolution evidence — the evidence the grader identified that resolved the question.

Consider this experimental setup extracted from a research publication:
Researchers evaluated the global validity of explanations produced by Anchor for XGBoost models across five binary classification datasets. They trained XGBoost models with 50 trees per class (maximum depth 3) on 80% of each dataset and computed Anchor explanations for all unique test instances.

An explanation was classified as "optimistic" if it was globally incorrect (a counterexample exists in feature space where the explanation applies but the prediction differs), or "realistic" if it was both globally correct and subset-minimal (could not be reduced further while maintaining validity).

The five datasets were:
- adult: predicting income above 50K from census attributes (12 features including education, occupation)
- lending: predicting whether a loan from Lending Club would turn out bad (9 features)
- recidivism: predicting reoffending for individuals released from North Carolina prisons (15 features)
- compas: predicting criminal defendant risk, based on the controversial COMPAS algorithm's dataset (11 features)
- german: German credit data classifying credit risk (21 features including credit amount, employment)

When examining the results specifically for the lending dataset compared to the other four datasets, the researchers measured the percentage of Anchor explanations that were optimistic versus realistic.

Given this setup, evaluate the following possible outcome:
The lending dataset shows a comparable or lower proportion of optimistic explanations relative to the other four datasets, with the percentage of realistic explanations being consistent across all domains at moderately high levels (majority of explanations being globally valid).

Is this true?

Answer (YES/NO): NO